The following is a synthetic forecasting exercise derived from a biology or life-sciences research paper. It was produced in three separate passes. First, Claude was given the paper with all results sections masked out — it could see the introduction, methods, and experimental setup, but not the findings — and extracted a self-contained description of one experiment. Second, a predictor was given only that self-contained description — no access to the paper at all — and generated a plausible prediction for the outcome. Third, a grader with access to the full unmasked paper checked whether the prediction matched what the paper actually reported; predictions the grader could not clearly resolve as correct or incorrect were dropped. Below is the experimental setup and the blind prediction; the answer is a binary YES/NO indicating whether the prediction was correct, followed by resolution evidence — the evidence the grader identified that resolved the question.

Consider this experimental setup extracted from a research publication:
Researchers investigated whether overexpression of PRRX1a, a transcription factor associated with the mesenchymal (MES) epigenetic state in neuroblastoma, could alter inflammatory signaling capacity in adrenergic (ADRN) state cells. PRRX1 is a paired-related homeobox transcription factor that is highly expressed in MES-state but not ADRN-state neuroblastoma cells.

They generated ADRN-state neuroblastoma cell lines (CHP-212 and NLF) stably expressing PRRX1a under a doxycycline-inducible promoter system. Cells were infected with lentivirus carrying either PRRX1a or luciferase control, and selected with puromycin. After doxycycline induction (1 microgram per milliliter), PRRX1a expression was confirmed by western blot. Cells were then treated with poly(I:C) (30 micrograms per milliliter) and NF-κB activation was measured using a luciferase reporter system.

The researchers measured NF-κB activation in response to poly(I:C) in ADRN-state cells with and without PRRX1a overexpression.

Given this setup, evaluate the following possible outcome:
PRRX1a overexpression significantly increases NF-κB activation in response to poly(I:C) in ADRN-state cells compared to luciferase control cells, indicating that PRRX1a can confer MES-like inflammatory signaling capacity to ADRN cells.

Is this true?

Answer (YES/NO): YES